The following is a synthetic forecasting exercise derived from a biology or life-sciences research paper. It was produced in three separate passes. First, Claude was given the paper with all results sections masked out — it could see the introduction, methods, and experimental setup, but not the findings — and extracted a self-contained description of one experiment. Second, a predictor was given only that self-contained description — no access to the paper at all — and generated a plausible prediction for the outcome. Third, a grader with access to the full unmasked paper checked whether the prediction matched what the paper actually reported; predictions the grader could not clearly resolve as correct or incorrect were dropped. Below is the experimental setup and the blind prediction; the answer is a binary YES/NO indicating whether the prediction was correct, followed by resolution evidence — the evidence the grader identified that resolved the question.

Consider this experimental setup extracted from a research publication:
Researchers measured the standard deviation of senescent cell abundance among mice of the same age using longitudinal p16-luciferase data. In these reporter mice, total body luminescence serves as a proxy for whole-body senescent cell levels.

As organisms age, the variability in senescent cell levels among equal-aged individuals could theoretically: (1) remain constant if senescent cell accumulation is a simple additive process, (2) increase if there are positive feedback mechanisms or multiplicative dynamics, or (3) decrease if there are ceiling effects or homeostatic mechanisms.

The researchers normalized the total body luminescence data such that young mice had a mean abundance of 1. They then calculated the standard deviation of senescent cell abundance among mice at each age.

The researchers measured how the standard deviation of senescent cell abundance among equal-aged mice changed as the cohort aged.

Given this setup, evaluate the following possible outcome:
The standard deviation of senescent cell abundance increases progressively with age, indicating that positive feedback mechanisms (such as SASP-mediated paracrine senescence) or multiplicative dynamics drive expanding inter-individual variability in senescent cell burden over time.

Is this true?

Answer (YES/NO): YES